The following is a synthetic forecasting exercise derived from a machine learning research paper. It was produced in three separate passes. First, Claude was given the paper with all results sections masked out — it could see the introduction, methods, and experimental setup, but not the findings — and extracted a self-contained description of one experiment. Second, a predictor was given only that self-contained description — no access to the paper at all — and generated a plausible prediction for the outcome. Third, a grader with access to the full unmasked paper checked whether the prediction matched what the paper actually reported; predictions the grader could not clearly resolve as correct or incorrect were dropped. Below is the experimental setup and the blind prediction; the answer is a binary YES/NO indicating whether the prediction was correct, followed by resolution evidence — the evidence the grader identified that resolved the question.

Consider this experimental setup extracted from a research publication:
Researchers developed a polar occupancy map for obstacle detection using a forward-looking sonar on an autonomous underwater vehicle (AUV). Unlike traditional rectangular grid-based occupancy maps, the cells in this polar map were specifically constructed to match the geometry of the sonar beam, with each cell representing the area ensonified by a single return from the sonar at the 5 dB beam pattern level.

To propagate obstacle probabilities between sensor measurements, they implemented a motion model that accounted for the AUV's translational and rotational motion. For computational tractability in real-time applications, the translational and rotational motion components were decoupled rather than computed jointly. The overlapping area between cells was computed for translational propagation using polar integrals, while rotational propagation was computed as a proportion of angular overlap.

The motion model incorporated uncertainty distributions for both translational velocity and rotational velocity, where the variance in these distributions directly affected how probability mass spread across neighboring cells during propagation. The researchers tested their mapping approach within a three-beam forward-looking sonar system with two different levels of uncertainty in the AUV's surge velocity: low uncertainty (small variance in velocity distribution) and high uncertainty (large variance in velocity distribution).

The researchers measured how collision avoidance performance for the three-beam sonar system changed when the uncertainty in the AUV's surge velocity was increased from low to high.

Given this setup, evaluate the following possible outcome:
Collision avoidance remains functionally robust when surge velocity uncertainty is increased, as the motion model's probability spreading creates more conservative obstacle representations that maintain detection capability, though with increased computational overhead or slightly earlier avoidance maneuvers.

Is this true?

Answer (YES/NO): NO